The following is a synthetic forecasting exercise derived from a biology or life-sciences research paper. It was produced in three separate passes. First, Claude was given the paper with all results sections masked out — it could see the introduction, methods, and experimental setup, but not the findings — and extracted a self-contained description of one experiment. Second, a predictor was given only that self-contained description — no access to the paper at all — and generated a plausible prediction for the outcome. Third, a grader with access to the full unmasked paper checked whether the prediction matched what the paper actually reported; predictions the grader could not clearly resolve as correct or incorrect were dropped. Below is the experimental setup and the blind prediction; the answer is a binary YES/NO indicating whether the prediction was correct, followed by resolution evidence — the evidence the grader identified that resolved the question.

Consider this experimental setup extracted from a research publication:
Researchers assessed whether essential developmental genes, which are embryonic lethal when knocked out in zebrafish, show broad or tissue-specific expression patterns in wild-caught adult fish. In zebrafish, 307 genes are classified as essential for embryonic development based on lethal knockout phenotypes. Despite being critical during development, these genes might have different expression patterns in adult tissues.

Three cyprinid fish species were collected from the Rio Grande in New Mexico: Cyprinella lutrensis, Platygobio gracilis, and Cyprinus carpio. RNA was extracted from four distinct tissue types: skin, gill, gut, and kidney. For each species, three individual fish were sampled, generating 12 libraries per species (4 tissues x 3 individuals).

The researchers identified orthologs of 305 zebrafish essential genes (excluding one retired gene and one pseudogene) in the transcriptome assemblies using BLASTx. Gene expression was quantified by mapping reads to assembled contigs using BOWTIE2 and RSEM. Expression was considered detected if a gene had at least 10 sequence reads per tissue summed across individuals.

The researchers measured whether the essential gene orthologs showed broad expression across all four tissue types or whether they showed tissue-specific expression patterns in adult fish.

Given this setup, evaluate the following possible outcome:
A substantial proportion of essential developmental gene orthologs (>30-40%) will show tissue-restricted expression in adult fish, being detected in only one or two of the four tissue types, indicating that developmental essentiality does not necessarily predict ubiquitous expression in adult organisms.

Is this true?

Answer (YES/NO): NO